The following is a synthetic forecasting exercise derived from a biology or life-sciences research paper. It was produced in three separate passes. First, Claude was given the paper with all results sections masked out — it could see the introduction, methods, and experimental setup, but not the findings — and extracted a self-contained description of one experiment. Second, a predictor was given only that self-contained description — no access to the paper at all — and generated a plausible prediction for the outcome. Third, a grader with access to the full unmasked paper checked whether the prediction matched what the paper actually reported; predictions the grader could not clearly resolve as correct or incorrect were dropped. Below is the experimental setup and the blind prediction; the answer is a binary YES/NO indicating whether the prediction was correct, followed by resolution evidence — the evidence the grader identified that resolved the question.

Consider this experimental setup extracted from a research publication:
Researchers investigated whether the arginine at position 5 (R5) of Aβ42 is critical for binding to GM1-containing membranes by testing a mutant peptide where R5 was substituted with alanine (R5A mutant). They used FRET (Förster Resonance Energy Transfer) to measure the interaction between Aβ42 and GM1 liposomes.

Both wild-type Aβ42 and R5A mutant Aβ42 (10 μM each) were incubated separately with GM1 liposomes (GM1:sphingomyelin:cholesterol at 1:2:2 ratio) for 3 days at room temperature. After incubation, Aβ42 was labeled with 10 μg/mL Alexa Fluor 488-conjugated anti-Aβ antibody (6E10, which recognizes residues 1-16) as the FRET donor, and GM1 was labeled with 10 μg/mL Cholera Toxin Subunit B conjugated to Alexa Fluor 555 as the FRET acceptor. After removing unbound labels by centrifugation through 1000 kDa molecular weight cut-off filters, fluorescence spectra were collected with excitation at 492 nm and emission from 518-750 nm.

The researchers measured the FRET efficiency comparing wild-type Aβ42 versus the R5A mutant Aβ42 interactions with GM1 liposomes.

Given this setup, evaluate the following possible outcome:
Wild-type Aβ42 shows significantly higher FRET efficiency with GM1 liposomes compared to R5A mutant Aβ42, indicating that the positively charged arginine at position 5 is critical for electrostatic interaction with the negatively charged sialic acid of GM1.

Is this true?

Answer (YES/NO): NO